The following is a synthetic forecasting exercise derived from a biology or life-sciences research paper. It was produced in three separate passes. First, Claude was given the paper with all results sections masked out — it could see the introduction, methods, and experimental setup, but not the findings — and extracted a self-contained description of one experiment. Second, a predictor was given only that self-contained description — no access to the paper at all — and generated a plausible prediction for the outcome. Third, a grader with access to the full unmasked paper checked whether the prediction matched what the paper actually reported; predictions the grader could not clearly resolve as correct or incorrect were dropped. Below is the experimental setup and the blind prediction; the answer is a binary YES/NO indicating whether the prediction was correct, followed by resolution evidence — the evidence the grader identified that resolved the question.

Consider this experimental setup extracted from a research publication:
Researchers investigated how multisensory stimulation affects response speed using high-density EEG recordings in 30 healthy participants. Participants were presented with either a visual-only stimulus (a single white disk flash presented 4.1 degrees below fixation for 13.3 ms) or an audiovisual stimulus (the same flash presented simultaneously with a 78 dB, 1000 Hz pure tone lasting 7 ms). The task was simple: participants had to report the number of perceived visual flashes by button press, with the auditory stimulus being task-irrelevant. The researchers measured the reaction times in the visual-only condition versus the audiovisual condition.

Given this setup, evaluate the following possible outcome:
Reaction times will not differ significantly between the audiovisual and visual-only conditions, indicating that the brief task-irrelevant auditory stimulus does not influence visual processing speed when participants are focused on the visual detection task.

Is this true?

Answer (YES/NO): NO